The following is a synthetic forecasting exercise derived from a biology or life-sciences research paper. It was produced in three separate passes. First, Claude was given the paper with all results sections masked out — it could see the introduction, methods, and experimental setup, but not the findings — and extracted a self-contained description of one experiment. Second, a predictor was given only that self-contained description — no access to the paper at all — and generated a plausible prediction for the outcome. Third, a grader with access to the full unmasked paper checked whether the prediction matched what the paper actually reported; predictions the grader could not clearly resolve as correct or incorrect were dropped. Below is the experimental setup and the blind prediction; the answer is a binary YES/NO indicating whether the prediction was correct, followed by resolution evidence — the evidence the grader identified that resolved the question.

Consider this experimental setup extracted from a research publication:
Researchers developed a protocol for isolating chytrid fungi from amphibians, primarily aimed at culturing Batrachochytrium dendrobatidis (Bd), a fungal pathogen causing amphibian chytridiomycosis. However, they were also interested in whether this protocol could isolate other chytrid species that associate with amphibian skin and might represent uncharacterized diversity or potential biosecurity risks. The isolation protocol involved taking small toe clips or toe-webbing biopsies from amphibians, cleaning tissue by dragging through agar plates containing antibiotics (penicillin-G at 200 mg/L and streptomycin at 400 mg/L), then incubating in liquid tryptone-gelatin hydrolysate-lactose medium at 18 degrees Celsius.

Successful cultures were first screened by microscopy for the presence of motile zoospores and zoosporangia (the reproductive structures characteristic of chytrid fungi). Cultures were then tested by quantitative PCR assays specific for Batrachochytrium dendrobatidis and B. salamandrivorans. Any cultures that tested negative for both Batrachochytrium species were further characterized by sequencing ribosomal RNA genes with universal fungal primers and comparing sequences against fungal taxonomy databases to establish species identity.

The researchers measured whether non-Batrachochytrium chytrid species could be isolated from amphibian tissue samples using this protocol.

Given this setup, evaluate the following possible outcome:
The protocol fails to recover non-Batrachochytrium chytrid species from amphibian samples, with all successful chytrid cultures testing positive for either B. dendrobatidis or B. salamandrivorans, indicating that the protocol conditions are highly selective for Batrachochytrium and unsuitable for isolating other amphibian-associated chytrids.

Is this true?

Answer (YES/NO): NO